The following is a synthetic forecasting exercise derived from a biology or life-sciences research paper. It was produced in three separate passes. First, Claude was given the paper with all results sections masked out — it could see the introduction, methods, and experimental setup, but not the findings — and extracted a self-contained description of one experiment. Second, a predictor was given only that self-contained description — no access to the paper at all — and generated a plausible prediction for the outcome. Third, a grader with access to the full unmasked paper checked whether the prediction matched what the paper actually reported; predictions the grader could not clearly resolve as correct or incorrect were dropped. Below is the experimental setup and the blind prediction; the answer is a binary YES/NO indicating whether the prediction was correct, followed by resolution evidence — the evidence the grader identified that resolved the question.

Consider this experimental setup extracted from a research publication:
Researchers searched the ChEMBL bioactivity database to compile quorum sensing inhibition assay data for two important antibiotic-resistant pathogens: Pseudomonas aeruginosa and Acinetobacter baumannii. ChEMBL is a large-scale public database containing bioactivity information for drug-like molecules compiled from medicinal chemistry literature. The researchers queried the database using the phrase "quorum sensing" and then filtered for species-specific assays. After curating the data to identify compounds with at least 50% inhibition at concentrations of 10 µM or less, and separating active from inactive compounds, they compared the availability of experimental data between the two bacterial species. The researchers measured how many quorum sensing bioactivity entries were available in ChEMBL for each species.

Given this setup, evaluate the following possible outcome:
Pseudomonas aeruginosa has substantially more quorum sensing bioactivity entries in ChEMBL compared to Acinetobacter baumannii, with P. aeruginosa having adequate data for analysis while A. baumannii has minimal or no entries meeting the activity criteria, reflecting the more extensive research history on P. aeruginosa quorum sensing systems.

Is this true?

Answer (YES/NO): YES